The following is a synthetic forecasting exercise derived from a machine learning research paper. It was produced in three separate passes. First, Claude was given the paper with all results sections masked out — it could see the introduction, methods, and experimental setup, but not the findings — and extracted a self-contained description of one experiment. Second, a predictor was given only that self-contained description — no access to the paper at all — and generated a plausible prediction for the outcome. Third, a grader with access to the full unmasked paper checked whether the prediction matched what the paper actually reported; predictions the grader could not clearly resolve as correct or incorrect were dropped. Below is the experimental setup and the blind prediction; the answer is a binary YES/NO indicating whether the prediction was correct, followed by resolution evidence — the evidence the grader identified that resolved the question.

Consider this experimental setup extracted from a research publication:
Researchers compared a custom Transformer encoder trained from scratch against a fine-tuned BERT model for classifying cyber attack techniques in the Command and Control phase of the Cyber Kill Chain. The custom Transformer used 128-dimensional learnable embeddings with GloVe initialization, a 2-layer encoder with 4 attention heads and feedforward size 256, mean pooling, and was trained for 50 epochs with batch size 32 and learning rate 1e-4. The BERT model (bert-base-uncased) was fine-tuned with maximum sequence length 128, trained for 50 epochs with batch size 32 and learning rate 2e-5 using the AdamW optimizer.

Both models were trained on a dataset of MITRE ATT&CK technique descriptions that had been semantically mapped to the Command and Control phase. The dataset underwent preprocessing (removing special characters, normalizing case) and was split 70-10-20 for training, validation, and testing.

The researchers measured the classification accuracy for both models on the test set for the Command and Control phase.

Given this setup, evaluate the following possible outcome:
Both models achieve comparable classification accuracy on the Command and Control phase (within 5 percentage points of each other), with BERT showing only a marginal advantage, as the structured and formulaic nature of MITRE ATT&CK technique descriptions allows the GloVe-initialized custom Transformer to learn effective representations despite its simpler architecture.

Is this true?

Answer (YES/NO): NO